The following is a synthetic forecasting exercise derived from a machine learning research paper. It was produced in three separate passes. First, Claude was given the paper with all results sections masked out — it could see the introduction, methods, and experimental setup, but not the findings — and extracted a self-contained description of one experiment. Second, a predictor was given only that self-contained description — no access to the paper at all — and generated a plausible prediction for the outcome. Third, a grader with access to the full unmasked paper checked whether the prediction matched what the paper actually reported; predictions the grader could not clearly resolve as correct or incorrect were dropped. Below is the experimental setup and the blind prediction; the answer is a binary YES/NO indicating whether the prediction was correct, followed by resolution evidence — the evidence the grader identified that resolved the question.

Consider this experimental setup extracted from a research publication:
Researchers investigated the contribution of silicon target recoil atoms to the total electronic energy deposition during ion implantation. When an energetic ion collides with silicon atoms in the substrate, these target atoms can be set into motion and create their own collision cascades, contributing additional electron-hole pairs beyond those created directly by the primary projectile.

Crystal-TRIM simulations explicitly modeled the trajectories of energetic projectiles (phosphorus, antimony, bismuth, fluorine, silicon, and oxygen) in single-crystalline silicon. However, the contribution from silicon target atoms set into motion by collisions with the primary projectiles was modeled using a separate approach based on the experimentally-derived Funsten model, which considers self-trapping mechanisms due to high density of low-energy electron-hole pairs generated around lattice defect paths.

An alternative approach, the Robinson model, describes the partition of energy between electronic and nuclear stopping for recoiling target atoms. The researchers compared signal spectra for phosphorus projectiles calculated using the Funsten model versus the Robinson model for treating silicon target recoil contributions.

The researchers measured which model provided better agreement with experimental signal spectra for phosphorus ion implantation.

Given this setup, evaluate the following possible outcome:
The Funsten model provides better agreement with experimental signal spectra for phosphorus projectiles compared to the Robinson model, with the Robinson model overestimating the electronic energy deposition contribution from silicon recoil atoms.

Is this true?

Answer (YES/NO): NO